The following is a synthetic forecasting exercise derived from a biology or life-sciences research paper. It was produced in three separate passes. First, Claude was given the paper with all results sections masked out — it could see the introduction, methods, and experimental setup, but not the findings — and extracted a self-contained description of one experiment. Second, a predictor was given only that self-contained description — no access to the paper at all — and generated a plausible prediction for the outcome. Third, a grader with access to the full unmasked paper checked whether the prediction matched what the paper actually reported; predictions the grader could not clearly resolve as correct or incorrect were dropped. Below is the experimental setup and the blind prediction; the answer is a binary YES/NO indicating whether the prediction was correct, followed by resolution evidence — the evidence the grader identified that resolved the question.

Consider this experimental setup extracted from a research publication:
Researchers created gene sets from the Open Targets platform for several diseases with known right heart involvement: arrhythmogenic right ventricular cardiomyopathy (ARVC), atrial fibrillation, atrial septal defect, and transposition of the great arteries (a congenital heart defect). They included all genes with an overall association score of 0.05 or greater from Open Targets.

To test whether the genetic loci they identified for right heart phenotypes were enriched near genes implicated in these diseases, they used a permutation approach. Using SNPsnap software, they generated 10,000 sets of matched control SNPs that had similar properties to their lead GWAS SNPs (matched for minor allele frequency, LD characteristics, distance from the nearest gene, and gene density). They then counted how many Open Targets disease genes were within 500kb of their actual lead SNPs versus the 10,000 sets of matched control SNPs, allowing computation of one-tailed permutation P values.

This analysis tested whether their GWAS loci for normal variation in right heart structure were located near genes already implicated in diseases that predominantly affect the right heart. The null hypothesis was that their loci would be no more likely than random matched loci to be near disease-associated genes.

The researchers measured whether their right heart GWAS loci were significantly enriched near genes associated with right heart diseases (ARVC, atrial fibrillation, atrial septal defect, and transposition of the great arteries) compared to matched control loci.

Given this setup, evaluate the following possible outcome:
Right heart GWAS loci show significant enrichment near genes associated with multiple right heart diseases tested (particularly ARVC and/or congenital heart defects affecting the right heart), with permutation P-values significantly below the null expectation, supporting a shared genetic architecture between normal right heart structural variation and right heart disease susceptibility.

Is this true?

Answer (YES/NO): YES